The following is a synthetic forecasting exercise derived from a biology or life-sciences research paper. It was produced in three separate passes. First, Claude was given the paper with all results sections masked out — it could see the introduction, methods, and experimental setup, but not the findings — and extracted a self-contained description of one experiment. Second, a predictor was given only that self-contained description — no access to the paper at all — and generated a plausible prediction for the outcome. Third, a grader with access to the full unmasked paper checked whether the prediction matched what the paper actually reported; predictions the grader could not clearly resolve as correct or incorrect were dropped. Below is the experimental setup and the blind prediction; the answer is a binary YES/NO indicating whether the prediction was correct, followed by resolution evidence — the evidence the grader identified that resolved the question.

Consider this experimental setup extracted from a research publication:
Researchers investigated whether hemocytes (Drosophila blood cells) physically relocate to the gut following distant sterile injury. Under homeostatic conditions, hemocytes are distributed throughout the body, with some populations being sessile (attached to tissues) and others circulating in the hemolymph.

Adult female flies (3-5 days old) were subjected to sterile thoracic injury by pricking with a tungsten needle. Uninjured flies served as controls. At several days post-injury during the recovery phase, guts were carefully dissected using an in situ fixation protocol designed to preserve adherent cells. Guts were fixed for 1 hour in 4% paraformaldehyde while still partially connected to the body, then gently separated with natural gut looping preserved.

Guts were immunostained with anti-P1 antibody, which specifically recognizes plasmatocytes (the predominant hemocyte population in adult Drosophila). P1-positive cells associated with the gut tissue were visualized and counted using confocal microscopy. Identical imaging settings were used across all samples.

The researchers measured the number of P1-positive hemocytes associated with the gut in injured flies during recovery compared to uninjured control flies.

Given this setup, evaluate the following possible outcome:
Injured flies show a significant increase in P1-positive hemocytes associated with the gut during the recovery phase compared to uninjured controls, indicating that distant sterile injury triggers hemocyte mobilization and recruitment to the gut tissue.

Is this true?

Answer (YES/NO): YES